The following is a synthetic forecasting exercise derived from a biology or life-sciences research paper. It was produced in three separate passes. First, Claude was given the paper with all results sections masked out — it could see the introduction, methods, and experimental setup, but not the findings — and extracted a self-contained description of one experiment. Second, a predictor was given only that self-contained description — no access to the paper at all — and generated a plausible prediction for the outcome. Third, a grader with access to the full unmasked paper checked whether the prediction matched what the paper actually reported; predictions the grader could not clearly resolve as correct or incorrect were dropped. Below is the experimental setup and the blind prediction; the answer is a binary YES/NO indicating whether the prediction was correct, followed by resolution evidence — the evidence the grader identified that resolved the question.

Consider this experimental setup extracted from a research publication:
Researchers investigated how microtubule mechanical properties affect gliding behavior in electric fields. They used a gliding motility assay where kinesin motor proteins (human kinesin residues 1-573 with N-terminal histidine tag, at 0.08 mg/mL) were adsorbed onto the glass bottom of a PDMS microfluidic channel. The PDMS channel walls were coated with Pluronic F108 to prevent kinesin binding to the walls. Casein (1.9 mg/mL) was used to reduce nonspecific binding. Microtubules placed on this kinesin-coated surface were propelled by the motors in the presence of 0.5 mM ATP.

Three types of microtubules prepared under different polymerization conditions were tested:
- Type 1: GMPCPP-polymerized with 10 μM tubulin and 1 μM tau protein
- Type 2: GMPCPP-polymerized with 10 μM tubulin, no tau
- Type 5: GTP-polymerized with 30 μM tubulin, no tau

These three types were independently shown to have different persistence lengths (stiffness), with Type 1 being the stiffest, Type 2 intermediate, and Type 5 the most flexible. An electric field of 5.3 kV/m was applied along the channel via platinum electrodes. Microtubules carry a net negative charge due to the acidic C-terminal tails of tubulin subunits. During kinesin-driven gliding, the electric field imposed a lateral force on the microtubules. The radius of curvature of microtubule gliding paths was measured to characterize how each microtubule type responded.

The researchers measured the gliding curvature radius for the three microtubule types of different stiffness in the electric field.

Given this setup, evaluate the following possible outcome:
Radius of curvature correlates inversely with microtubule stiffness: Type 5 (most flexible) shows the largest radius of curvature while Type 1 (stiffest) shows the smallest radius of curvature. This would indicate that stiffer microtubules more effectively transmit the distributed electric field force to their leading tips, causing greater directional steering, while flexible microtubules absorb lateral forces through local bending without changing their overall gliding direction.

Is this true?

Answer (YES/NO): NO